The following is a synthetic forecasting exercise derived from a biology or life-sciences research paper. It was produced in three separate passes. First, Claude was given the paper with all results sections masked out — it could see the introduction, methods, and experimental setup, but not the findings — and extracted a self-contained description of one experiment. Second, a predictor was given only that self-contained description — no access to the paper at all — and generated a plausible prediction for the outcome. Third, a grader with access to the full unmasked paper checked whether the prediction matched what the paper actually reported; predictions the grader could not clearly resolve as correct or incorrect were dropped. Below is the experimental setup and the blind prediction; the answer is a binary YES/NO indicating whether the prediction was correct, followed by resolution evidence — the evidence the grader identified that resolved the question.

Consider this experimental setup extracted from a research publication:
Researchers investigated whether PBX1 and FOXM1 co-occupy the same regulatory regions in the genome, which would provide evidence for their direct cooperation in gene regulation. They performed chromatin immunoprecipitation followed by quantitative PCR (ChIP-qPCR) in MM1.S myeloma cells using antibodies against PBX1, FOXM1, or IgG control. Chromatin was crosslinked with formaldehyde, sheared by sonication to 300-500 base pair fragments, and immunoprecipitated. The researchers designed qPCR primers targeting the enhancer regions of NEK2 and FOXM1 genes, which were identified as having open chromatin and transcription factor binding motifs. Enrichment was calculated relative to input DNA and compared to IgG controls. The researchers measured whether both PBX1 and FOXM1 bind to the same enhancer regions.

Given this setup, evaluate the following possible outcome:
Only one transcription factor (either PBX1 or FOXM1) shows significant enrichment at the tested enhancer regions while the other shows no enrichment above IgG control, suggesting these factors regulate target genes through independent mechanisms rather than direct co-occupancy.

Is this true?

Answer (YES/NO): NO